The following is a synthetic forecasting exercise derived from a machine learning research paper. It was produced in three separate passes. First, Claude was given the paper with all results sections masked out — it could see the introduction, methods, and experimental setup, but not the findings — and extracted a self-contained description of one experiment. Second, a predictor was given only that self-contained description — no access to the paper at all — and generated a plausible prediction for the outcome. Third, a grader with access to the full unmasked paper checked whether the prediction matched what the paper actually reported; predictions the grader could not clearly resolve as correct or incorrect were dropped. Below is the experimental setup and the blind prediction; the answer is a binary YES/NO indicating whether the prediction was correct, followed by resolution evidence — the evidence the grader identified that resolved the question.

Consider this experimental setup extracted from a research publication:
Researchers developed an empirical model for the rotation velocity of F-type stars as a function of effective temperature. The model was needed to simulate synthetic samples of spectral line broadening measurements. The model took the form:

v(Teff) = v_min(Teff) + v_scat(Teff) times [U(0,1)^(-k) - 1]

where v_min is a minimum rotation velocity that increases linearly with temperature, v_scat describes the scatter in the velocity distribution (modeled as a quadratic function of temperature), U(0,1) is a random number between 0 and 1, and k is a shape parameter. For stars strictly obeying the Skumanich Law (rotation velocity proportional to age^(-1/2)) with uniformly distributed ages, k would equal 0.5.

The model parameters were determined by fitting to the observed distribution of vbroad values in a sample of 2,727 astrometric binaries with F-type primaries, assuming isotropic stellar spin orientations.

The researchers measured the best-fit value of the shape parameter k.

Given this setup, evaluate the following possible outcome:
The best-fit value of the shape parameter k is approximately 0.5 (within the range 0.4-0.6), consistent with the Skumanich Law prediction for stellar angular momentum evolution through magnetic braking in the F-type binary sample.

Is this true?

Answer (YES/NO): NO